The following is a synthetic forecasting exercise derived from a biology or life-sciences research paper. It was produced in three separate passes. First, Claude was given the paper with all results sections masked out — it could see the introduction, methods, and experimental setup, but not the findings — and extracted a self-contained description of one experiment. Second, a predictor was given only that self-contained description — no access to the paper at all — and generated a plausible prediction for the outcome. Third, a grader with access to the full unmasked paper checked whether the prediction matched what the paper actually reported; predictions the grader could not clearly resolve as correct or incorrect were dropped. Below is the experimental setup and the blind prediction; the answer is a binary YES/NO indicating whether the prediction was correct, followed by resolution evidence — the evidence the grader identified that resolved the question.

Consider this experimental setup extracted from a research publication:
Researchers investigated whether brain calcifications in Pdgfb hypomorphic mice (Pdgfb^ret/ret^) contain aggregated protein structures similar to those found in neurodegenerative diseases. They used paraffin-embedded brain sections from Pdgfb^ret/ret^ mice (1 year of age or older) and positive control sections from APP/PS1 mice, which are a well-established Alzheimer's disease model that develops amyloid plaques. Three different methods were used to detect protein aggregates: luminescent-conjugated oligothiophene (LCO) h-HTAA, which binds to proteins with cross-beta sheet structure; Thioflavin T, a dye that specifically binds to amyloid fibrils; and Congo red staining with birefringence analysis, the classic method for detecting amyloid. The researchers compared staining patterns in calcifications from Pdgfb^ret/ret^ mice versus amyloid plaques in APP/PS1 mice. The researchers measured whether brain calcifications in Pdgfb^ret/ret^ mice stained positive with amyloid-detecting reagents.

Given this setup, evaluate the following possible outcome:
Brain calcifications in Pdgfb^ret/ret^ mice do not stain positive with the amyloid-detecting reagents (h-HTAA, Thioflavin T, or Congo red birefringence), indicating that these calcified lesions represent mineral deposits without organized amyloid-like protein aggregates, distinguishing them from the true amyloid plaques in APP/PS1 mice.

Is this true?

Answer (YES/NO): NO